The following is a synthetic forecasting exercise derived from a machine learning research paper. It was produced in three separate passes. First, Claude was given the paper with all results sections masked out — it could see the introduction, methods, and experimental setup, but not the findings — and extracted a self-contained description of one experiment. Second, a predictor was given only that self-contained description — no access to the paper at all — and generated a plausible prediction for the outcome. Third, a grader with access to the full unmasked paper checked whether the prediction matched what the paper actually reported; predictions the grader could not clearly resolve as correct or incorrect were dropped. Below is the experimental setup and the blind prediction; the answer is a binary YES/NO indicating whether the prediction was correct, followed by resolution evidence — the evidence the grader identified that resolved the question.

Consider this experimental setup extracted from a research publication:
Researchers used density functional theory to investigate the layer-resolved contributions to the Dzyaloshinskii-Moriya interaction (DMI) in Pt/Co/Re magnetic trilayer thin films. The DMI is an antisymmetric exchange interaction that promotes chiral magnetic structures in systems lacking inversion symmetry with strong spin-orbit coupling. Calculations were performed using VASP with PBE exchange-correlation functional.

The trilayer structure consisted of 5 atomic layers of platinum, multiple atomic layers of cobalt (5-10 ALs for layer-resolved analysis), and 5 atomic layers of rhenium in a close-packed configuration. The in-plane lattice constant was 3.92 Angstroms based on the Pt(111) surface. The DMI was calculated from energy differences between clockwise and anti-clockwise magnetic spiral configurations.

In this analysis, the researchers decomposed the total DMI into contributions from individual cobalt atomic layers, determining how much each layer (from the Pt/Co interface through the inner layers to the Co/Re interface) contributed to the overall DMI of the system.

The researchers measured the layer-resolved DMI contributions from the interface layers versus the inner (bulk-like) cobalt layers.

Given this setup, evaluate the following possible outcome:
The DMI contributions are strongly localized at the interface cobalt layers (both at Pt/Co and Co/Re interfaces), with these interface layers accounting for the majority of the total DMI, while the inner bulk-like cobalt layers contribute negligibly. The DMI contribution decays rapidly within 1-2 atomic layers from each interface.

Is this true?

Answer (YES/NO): YES